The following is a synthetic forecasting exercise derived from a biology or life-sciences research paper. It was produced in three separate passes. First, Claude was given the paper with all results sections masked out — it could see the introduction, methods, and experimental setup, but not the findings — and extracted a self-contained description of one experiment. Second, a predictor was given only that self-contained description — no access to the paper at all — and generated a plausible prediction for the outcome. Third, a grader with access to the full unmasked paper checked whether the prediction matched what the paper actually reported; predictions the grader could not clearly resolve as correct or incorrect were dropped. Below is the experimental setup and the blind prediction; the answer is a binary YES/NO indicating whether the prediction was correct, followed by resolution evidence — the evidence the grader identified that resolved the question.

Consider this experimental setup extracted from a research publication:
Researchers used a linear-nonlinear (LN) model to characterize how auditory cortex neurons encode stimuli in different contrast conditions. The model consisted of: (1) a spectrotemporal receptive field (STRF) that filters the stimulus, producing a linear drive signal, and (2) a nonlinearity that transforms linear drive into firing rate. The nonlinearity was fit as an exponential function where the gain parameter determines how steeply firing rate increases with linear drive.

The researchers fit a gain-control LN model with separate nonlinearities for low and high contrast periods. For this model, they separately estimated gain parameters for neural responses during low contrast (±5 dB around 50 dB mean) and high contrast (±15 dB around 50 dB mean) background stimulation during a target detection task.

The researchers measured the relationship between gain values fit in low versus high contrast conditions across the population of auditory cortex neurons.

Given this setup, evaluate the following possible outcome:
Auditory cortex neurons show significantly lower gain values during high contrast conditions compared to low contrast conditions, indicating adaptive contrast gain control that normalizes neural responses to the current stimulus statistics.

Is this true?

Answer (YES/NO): YES